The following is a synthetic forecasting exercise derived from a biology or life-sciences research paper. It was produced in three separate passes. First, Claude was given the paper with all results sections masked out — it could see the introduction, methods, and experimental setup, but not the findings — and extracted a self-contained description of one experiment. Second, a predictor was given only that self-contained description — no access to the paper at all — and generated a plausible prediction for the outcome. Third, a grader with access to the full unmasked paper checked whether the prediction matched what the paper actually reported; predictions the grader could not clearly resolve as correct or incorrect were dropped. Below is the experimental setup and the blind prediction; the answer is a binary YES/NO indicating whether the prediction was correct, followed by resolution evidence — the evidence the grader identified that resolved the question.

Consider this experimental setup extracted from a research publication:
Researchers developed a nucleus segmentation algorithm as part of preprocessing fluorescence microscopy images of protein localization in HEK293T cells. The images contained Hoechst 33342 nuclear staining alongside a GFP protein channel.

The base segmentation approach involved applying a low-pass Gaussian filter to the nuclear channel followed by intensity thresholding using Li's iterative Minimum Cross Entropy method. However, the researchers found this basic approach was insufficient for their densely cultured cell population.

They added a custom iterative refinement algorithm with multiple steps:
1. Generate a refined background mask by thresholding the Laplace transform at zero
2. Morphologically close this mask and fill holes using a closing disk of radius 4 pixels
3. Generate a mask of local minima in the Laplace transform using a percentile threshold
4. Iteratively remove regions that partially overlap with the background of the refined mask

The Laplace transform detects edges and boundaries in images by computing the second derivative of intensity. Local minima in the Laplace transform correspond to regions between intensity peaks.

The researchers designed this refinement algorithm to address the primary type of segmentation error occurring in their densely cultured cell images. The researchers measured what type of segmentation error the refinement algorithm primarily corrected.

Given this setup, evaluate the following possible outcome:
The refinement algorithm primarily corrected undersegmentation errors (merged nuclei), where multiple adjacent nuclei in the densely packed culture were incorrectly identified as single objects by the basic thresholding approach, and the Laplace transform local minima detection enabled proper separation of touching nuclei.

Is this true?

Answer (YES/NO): YES